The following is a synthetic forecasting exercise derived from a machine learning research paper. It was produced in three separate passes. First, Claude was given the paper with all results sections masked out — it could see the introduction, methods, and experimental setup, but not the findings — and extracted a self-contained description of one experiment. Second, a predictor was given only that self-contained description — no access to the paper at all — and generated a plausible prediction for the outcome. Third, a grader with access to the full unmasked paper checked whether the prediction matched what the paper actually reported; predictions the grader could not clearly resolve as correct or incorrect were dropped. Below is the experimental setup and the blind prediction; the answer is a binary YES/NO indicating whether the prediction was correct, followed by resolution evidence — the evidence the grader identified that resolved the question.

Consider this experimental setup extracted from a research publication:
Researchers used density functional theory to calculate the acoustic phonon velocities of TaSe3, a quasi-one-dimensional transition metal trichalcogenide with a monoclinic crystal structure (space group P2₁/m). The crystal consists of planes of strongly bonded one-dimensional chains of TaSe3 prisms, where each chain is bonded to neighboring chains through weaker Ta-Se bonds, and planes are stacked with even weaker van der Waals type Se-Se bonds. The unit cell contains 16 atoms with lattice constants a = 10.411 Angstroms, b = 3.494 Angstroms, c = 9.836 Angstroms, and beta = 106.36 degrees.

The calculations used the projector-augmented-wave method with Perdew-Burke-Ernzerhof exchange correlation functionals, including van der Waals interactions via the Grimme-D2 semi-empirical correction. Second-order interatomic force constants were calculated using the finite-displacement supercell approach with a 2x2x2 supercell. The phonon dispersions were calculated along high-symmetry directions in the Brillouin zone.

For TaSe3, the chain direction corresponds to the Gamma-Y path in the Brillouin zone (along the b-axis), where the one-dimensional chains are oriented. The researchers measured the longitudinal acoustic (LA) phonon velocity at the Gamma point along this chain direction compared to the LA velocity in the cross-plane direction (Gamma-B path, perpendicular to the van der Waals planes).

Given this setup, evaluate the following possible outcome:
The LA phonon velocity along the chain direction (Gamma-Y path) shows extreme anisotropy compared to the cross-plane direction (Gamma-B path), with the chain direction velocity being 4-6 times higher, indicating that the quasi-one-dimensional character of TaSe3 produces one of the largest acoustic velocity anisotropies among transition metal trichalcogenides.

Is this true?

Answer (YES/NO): NO